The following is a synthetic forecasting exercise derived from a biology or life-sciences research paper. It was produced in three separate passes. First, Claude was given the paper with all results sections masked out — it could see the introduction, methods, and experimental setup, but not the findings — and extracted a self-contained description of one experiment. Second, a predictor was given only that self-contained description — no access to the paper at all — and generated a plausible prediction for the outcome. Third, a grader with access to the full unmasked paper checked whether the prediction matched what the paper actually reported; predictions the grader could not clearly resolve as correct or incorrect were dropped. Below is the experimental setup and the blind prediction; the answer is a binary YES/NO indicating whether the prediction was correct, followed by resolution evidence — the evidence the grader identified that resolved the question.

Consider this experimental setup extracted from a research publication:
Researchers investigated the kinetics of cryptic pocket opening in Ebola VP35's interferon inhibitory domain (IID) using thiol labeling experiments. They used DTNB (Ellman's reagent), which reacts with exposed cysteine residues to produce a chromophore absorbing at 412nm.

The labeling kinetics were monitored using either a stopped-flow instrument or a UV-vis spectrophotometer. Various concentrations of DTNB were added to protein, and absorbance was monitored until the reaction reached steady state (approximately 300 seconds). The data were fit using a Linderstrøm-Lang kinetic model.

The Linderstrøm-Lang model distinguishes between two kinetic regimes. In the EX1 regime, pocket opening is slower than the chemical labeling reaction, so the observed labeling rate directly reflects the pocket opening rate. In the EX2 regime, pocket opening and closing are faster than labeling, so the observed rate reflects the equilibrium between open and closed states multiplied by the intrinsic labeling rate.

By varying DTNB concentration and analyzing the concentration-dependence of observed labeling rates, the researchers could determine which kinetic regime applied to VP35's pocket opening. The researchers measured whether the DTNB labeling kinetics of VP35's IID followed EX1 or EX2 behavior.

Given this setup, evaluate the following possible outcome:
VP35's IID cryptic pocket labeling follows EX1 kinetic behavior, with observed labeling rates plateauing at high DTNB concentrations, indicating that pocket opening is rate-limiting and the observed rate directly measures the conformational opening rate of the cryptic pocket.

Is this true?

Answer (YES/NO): NO